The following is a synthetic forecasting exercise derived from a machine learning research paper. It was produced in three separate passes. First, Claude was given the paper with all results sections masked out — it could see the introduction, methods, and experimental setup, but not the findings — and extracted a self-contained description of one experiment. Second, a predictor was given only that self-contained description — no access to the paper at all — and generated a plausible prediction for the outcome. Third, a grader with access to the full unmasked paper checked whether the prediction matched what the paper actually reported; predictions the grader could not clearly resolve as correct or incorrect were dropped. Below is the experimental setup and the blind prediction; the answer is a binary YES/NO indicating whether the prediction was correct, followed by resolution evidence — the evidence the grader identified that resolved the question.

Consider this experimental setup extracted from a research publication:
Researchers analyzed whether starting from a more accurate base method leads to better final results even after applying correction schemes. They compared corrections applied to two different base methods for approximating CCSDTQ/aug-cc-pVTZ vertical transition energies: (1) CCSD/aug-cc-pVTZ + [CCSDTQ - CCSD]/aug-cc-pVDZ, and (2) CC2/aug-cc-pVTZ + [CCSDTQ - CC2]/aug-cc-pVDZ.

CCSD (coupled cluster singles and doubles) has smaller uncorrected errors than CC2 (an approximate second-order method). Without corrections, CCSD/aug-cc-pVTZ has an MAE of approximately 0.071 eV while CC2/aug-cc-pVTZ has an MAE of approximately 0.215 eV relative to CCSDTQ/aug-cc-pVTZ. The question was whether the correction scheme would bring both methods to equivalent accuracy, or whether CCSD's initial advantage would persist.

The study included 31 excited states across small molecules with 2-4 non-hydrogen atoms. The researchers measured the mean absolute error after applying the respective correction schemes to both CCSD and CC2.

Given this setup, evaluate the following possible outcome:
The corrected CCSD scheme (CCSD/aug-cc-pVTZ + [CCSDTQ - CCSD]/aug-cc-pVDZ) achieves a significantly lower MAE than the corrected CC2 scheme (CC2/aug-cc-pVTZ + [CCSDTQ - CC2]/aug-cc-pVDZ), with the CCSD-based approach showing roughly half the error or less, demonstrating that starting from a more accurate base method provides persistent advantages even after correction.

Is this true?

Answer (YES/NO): NO